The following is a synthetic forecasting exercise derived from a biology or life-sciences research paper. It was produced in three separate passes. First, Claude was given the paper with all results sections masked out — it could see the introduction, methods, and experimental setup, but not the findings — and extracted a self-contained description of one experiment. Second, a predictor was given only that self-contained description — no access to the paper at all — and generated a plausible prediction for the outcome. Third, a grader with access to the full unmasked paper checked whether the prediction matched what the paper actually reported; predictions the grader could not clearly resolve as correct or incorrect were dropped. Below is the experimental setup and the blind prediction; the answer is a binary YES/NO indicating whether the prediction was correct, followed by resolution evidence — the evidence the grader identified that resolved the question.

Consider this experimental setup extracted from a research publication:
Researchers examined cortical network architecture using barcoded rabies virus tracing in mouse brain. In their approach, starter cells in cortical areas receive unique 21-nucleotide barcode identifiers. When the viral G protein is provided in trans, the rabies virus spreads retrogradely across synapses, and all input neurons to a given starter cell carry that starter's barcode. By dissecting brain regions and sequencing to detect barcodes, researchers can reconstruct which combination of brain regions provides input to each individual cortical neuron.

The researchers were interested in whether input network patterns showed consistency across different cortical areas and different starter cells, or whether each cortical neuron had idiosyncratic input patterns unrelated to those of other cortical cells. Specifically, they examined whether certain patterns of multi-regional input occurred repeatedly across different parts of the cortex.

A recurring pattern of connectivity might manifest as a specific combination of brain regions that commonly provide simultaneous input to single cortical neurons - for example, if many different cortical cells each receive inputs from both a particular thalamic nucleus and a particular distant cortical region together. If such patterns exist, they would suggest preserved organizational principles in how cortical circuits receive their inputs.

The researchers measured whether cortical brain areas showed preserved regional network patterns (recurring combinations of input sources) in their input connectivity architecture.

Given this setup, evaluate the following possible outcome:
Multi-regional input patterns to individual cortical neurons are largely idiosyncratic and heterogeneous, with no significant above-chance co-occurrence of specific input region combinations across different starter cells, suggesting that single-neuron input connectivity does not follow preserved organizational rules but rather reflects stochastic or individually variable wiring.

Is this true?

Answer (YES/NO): NO